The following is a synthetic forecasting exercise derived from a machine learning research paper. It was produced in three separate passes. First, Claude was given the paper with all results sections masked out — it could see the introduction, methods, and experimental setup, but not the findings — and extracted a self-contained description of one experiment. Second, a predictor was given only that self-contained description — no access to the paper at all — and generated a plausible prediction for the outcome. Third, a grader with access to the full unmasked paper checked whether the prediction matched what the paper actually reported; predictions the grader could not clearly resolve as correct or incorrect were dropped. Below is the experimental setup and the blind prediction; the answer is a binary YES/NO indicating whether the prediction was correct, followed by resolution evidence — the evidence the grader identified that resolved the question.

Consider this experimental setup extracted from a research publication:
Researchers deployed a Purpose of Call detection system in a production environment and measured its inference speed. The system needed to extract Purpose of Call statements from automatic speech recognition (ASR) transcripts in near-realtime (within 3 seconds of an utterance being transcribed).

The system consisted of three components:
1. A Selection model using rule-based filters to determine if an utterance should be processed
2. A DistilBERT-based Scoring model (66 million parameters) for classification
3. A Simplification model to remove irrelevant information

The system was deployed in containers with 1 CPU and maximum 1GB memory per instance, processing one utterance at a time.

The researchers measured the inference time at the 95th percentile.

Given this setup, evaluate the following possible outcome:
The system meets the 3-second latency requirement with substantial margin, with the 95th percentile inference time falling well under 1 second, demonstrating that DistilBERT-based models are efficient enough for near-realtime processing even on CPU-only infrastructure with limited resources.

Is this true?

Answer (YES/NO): YES